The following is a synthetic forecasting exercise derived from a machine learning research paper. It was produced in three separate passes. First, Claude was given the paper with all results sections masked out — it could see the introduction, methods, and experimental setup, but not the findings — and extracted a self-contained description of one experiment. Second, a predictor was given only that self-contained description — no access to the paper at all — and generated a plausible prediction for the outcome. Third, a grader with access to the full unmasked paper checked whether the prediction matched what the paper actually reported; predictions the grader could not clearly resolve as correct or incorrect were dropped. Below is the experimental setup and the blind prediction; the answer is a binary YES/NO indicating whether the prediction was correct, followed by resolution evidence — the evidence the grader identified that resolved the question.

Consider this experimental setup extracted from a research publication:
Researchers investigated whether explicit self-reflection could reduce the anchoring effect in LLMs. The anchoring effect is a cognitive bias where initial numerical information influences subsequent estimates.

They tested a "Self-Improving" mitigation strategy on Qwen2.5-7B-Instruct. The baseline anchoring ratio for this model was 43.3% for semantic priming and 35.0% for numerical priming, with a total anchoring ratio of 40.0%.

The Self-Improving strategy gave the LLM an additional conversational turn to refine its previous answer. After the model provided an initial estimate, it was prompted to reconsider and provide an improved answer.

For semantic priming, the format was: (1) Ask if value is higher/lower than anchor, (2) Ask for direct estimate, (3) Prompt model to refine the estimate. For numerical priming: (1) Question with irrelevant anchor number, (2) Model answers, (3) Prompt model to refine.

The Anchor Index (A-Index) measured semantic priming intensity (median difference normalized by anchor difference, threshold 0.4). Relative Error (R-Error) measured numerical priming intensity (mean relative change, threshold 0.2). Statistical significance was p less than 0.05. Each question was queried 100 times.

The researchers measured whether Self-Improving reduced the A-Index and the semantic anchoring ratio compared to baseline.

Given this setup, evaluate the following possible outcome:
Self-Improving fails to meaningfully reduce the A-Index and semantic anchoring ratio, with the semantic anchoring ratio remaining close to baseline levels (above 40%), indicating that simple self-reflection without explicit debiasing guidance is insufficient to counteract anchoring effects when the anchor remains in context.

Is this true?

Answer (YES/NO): NO